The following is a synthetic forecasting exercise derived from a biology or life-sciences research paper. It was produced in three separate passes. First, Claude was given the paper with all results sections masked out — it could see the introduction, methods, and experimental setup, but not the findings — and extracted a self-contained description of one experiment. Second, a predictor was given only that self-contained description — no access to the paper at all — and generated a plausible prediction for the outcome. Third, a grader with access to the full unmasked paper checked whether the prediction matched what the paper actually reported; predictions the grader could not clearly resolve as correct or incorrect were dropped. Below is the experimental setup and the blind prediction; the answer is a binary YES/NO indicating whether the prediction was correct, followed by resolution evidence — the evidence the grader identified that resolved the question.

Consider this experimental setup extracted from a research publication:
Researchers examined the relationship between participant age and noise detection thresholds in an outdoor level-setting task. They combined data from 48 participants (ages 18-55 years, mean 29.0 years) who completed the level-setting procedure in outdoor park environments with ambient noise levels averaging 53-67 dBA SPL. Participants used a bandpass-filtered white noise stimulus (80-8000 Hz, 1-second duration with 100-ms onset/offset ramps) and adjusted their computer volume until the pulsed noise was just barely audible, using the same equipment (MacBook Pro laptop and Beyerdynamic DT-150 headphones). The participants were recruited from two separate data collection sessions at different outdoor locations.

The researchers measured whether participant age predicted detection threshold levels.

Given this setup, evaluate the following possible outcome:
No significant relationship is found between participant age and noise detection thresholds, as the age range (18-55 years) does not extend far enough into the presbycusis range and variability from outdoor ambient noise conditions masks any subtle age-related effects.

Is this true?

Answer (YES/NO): NO